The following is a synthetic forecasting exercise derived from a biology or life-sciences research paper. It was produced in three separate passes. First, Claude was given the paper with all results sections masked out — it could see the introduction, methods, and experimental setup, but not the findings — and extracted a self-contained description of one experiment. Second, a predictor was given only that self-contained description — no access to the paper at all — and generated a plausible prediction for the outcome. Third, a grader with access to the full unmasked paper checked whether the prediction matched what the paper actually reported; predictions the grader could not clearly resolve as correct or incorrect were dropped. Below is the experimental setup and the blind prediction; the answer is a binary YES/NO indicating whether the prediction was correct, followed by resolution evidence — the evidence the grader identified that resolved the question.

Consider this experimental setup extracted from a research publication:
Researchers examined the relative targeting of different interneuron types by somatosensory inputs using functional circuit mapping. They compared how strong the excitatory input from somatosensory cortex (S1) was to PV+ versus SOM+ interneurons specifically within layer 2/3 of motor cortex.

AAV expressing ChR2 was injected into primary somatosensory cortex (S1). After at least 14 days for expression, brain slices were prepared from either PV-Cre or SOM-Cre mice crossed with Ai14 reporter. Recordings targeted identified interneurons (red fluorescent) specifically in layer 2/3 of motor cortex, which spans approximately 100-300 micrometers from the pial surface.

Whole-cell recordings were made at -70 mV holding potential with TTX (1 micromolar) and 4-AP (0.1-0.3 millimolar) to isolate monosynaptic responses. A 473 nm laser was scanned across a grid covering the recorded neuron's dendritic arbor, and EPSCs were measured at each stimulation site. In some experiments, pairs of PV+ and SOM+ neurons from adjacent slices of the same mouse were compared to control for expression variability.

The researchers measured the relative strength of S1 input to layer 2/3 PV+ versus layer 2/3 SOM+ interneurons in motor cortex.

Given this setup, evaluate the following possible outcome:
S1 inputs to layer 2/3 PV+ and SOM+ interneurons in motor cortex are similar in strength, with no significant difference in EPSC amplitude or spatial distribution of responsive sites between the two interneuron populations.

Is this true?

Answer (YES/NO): NO